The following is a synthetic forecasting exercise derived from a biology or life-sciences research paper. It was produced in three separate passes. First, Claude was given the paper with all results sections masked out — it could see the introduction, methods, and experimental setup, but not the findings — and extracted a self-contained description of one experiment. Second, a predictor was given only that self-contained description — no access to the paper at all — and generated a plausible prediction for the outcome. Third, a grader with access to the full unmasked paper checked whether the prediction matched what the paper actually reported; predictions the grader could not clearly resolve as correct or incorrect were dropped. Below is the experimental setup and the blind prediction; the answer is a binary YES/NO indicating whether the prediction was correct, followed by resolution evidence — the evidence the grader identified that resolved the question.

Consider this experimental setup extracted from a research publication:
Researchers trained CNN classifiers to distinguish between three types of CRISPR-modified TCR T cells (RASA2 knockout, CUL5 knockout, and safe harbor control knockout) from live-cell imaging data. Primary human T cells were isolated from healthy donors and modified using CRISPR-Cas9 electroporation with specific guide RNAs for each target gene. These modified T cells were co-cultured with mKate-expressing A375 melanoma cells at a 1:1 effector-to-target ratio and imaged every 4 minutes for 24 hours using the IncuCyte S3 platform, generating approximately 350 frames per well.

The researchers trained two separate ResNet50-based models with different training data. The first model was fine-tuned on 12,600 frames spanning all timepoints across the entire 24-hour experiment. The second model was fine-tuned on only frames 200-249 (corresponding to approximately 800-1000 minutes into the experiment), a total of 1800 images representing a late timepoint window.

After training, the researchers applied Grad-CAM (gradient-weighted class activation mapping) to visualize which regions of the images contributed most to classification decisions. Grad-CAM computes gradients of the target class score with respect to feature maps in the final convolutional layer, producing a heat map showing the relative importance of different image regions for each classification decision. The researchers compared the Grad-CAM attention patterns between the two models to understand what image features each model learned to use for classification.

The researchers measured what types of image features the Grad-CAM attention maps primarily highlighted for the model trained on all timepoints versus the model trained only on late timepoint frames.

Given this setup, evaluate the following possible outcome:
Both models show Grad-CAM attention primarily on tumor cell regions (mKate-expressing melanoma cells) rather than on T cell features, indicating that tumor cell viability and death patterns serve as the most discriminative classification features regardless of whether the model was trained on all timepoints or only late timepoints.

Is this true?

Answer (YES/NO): NO